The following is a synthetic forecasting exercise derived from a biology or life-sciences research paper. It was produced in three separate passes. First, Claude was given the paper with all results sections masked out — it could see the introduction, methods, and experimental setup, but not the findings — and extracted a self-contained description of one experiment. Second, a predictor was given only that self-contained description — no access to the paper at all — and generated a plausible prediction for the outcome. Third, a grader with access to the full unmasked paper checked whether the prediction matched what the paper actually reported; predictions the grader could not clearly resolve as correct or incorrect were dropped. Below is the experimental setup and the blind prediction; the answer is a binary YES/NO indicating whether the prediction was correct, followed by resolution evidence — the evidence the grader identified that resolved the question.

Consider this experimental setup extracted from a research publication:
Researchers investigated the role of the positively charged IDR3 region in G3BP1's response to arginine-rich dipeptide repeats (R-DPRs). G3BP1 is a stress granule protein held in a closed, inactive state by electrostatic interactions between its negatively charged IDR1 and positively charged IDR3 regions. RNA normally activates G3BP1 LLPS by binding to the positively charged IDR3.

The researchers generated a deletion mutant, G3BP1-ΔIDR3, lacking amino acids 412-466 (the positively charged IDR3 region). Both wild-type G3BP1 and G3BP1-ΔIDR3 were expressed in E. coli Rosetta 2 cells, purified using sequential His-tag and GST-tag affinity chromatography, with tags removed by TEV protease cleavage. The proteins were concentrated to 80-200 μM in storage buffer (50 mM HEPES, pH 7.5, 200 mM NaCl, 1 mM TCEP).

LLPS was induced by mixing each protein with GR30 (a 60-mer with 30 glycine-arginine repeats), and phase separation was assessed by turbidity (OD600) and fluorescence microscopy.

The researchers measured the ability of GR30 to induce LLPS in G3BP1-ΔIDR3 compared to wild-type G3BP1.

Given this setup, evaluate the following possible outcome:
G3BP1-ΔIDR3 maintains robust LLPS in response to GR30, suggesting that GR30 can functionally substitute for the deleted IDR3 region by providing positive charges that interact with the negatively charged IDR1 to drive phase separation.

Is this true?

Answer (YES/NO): NO